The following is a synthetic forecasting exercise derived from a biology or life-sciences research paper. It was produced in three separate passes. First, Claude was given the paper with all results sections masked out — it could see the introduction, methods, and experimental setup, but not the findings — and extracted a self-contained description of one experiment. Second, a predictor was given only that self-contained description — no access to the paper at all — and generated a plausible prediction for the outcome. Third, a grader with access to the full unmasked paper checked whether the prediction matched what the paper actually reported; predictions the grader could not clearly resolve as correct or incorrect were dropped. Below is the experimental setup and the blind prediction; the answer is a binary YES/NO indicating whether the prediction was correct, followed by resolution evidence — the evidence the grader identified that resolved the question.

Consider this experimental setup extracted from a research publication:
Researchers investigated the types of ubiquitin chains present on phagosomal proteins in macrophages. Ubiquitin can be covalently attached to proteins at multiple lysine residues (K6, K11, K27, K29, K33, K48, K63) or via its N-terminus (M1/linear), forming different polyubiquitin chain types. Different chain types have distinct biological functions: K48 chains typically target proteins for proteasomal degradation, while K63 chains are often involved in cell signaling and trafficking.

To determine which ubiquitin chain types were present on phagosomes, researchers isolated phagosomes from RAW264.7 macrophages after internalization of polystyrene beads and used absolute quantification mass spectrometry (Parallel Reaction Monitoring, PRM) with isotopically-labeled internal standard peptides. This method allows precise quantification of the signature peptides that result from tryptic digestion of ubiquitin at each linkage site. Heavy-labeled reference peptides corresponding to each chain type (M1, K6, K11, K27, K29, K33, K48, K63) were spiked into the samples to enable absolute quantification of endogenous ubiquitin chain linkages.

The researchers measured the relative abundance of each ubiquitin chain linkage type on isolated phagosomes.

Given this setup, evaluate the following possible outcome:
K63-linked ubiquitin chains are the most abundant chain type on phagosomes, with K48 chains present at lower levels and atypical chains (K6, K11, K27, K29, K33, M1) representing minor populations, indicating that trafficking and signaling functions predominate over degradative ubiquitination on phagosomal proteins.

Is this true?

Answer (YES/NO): NO